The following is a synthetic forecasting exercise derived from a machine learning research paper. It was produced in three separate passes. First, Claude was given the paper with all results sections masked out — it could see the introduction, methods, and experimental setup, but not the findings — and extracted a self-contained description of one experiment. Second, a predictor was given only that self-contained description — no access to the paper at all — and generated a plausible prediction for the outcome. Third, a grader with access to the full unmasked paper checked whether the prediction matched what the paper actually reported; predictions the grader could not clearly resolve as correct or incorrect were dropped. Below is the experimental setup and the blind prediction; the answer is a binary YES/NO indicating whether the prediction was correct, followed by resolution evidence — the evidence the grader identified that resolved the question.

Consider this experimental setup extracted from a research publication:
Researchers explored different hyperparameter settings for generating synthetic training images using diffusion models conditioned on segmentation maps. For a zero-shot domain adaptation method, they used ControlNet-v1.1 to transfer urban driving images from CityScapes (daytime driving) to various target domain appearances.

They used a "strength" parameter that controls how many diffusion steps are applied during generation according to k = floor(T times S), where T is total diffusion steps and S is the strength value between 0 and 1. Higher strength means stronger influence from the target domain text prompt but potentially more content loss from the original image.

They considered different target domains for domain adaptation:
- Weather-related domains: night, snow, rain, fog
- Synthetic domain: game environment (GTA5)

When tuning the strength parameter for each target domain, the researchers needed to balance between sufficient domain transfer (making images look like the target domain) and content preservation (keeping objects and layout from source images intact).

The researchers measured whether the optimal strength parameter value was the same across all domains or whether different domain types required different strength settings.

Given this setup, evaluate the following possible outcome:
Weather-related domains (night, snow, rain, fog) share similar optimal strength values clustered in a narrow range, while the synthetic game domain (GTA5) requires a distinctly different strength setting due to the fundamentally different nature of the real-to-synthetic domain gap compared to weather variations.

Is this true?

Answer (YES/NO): NO